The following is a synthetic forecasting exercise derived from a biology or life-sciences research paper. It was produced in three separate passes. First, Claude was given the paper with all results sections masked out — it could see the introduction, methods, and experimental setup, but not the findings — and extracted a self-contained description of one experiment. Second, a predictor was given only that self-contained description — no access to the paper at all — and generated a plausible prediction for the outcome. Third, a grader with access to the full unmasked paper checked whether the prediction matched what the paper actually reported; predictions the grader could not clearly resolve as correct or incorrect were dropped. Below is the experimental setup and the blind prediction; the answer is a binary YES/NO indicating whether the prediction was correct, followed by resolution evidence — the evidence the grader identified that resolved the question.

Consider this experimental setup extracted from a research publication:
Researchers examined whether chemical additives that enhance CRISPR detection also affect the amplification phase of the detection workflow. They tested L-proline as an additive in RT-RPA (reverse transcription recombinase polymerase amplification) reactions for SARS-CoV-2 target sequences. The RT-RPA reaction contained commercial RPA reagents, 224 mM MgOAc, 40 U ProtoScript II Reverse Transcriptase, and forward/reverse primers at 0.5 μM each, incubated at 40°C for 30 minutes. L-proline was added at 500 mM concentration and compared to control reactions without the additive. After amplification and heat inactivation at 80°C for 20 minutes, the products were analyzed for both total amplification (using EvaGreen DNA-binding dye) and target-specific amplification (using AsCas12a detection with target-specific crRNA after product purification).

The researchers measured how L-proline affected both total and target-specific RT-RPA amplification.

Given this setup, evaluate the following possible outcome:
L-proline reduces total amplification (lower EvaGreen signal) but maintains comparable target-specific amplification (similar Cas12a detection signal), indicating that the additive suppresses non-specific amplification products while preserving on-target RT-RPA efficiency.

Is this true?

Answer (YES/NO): NO